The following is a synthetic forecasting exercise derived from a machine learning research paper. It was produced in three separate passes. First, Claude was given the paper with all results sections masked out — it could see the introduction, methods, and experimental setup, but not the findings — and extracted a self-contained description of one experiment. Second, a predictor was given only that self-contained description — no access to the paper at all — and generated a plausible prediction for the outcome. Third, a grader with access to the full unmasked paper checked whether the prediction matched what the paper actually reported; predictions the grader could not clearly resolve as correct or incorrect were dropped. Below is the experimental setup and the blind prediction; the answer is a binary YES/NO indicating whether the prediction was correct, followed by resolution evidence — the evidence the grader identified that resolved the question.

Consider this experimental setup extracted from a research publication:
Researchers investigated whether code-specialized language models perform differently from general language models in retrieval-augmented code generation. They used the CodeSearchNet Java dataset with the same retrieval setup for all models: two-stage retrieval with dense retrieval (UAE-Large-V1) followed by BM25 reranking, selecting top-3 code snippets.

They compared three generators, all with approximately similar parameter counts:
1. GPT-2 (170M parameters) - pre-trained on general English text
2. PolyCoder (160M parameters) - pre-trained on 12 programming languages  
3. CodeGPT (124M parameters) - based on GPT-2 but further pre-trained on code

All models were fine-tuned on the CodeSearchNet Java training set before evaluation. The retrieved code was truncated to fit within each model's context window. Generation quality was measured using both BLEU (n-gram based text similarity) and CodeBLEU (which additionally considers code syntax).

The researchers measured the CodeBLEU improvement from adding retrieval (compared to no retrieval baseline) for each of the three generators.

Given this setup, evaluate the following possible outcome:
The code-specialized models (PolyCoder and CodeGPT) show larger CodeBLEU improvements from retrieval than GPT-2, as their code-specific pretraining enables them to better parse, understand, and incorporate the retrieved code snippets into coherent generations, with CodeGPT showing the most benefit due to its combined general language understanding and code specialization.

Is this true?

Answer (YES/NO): NO